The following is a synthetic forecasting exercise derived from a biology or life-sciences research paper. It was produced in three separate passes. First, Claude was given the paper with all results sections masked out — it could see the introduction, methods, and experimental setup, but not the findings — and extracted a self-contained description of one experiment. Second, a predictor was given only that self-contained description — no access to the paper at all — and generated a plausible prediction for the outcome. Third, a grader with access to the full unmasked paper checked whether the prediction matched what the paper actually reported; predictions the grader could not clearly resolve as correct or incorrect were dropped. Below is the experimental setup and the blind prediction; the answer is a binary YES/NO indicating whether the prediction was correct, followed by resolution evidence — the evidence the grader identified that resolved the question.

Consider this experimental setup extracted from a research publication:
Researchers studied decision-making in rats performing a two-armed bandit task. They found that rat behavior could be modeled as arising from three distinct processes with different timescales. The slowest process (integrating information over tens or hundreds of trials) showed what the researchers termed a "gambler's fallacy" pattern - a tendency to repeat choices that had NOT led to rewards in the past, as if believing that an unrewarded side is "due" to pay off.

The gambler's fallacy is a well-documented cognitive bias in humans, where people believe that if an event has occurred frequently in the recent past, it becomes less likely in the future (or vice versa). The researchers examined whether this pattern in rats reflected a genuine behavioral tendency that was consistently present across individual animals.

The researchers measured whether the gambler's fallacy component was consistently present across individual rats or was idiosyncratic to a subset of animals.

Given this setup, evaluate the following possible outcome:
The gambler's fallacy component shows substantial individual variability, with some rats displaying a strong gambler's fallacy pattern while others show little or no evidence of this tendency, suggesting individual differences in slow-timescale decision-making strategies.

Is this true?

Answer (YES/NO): NO